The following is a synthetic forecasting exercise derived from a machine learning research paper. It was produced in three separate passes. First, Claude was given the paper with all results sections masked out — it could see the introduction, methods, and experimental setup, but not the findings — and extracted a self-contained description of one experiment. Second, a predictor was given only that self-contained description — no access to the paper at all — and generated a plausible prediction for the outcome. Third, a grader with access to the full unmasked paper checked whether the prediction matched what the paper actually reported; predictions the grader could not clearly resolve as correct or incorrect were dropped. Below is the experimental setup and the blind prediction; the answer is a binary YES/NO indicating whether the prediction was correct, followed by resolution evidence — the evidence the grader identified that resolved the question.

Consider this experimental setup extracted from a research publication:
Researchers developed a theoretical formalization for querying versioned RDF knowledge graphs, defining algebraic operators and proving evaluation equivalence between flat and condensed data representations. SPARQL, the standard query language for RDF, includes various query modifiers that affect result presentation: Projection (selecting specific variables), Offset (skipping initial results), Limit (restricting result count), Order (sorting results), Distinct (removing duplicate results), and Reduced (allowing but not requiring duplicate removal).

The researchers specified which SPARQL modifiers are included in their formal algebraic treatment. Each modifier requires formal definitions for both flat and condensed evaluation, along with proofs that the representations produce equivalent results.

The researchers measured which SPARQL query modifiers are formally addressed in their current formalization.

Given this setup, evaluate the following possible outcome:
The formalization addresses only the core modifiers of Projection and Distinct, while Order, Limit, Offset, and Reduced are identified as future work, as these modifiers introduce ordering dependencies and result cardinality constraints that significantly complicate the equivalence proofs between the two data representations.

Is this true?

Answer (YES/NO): NO